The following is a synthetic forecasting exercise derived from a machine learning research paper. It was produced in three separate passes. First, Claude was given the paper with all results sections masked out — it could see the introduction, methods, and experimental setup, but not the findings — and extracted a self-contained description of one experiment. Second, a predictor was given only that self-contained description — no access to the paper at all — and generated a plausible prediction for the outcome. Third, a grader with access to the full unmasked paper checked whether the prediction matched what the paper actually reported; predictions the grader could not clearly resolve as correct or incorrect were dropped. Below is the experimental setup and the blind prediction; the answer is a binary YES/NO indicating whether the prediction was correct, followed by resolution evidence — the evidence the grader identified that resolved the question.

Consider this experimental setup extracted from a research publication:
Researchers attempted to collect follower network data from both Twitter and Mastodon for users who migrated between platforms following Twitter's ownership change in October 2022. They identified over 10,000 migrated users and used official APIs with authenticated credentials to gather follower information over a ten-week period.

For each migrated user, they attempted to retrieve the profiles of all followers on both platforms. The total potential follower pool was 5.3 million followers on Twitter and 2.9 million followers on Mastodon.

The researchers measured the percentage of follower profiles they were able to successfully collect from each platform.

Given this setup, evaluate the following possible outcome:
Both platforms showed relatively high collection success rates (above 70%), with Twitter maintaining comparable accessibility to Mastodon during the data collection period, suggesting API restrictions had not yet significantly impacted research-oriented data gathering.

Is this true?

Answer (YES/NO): YES